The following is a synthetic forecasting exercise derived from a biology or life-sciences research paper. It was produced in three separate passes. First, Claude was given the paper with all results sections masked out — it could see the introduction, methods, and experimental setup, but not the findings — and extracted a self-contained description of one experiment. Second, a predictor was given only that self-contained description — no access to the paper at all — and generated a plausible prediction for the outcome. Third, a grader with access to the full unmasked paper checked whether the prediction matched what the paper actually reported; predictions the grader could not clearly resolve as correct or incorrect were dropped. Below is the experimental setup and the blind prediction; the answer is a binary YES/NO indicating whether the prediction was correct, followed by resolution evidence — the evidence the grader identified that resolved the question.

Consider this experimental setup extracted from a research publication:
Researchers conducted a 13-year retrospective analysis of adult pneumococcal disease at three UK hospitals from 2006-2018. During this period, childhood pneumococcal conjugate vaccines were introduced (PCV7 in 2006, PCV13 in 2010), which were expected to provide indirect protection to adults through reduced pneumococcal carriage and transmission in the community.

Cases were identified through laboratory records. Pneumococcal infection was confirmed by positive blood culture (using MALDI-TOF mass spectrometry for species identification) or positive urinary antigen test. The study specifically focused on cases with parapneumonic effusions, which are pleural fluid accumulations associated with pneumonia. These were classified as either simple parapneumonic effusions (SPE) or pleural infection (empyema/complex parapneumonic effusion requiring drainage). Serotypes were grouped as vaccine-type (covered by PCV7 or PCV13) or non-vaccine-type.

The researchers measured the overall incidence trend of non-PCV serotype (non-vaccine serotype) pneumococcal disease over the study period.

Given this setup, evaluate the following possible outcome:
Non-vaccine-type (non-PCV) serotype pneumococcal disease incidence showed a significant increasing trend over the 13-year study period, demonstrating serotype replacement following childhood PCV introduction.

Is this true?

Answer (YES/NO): YES